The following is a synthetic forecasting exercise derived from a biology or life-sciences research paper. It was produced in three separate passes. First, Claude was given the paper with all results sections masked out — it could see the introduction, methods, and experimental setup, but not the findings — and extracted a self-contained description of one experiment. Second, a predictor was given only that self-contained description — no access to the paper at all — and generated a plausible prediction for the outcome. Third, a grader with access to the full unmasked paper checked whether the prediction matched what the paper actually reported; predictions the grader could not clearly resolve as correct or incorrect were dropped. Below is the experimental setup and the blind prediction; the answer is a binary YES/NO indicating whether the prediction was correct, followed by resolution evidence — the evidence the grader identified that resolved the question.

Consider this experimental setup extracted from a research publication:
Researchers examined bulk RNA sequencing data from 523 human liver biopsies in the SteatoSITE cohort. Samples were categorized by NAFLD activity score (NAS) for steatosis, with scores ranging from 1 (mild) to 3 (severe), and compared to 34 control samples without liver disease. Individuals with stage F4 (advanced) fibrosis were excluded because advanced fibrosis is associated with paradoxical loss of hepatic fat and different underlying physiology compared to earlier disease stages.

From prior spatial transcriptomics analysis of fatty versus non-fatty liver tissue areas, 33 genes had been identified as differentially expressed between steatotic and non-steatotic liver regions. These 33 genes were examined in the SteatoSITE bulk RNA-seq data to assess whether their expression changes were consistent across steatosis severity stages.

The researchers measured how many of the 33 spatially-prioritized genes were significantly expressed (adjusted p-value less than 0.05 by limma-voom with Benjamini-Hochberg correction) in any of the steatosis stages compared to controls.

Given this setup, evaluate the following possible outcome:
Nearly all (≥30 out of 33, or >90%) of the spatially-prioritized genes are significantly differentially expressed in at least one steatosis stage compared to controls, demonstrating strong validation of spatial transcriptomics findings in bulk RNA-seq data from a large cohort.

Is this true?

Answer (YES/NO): NO